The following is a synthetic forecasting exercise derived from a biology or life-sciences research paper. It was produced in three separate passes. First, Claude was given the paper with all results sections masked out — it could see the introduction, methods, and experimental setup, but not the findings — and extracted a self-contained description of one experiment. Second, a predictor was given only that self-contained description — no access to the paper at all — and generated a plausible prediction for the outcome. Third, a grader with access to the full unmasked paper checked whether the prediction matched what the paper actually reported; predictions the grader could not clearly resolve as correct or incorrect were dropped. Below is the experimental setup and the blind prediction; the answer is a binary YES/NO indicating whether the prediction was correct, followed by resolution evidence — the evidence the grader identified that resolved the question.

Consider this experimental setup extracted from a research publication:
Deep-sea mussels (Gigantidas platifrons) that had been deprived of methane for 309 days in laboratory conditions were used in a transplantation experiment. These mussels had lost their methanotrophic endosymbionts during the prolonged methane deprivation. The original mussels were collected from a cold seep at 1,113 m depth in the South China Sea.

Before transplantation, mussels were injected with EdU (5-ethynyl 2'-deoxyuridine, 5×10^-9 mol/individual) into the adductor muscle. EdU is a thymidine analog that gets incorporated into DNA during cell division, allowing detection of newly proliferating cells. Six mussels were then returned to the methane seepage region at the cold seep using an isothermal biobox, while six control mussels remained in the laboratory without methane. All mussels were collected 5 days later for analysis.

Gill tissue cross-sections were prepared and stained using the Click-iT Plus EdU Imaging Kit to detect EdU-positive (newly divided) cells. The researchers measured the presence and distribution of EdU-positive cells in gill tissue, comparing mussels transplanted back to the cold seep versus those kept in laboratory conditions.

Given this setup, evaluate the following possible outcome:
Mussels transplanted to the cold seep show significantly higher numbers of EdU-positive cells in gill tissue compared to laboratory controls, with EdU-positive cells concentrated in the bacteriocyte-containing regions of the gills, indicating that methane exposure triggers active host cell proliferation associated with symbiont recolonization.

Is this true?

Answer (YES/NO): NO